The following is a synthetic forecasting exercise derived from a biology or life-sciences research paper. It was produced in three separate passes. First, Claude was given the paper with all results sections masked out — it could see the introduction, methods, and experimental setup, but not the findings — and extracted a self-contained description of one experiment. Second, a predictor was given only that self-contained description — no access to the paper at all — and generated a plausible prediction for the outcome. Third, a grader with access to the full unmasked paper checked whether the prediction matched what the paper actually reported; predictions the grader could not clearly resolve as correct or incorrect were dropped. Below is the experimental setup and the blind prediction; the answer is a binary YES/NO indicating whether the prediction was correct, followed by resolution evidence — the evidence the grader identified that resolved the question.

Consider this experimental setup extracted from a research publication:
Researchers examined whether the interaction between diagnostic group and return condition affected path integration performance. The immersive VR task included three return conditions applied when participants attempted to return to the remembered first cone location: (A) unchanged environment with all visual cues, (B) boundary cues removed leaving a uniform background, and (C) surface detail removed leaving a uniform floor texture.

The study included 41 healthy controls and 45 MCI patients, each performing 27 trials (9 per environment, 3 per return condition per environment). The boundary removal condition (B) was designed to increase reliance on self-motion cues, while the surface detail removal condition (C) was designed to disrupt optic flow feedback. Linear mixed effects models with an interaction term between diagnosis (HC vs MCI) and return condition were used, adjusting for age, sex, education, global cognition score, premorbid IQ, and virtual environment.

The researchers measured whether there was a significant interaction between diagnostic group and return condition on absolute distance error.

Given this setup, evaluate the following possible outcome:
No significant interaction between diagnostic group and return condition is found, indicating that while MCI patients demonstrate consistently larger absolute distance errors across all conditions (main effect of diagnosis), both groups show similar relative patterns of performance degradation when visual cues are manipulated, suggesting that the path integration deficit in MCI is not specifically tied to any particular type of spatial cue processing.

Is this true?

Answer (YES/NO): YES